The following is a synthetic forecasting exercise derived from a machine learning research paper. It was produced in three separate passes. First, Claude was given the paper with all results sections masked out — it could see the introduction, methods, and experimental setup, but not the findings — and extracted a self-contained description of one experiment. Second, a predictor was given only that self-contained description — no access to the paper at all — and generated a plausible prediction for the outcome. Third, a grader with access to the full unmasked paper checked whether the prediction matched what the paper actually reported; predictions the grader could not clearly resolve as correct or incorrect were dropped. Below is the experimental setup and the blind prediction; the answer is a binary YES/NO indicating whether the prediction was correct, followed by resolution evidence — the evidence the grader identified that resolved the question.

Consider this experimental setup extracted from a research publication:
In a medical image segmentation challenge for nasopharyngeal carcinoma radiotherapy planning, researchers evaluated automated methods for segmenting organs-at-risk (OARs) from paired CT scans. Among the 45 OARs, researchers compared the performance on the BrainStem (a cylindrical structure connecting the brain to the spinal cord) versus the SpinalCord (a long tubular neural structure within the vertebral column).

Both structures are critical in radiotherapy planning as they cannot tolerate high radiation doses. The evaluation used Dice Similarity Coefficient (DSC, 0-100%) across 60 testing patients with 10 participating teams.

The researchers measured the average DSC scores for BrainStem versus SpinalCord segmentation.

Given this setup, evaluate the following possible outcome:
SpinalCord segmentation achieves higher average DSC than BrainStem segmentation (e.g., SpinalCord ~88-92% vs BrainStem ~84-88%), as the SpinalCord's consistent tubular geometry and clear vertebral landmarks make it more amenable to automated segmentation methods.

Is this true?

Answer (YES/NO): NO